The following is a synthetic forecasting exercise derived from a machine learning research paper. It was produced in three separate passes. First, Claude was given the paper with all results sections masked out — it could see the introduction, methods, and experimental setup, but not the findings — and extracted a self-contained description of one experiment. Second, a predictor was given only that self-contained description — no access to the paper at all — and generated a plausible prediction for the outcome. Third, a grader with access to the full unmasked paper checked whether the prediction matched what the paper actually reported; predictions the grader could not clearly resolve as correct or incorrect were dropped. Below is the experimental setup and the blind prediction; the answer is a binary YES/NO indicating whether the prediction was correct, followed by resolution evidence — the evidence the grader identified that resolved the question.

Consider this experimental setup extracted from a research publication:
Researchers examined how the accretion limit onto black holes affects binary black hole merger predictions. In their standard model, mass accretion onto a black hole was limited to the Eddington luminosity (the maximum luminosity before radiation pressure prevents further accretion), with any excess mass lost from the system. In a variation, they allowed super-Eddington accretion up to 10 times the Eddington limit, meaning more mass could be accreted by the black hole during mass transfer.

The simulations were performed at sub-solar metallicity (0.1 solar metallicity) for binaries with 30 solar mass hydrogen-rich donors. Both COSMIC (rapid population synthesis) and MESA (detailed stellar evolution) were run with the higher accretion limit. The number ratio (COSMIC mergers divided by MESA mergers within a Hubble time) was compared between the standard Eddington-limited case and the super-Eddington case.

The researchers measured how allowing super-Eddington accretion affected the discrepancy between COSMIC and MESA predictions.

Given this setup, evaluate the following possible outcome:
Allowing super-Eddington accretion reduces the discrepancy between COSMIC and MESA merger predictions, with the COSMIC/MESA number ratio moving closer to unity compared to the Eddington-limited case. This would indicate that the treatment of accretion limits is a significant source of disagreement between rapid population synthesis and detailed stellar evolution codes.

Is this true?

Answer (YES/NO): NO